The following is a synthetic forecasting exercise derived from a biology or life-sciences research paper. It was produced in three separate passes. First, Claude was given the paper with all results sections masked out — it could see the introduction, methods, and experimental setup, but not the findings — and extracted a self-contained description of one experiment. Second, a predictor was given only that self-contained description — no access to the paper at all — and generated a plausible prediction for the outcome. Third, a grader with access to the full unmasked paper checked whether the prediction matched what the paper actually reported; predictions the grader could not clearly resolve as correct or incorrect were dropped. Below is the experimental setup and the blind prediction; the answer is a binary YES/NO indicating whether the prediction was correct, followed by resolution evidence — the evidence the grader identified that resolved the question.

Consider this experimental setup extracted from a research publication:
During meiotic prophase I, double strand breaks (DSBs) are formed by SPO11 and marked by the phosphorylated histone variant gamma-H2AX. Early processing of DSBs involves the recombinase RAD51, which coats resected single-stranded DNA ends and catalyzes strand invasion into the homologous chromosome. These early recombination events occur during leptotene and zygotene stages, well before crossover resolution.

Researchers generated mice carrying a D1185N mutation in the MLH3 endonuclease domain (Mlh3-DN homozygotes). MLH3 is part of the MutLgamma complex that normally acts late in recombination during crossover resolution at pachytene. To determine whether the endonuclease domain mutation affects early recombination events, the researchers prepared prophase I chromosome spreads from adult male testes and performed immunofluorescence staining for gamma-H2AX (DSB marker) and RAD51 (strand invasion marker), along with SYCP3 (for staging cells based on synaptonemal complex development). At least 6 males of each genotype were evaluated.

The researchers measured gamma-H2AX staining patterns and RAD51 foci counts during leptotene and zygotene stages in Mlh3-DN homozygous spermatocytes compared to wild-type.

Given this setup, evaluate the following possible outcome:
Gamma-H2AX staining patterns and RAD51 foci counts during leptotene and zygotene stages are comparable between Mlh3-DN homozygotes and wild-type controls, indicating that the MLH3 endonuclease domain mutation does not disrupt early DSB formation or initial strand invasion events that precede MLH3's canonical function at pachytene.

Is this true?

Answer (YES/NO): NO